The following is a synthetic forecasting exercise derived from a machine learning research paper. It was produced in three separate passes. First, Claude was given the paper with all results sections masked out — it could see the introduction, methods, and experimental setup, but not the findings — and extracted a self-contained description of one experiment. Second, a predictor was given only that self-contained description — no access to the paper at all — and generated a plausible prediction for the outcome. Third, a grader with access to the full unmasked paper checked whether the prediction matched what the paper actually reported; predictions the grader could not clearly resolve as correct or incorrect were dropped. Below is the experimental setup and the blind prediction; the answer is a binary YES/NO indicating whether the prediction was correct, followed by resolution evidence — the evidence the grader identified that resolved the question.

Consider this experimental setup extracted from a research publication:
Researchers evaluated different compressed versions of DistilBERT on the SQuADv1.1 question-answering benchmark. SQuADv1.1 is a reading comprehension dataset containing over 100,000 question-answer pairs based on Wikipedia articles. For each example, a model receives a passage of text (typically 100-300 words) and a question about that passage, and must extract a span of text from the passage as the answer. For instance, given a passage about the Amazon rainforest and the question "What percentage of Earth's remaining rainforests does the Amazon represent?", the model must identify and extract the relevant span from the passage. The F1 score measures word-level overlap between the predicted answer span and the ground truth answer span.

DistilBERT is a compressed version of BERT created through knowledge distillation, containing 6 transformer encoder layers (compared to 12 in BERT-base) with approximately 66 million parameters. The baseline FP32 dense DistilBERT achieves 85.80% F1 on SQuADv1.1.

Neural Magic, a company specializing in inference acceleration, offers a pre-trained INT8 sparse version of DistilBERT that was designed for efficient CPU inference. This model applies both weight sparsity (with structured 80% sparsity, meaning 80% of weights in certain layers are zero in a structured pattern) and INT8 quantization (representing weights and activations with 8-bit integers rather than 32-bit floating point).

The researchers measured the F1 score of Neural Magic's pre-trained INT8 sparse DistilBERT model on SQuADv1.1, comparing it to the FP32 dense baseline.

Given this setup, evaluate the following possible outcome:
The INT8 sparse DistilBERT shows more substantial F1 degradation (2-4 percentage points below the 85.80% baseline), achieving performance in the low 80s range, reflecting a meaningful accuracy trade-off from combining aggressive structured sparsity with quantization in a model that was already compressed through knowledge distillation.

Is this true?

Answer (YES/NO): NO